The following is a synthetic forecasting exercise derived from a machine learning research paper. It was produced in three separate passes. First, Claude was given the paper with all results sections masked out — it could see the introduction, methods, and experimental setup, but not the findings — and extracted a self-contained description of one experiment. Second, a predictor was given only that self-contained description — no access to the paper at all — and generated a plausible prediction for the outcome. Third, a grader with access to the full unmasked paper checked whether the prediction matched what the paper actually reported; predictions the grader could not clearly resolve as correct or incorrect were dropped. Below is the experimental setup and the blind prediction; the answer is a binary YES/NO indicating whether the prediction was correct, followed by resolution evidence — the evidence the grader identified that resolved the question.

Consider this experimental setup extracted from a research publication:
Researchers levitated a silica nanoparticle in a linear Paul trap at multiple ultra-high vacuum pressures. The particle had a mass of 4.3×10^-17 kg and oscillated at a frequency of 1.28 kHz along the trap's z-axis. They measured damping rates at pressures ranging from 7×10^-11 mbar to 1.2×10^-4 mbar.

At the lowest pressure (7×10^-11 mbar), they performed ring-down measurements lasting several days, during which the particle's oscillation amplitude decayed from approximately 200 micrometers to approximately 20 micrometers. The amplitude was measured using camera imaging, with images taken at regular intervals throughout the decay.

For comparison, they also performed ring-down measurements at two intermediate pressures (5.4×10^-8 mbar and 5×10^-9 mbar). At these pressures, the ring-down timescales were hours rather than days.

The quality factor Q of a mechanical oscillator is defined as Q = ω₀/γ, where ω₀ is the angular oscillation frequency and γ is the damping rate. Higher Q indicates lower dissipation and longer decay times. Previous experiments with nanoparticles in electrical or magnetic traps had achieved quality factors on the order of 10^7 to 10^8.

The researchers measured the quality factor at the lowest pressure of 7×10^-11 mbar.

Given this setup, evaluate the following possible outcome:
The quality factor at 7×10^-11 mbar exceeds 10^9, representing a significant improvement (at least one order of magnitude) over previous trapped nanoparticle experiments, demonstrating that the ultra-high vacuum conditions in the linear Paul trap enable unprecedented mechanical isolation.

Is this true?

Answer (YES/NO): YES